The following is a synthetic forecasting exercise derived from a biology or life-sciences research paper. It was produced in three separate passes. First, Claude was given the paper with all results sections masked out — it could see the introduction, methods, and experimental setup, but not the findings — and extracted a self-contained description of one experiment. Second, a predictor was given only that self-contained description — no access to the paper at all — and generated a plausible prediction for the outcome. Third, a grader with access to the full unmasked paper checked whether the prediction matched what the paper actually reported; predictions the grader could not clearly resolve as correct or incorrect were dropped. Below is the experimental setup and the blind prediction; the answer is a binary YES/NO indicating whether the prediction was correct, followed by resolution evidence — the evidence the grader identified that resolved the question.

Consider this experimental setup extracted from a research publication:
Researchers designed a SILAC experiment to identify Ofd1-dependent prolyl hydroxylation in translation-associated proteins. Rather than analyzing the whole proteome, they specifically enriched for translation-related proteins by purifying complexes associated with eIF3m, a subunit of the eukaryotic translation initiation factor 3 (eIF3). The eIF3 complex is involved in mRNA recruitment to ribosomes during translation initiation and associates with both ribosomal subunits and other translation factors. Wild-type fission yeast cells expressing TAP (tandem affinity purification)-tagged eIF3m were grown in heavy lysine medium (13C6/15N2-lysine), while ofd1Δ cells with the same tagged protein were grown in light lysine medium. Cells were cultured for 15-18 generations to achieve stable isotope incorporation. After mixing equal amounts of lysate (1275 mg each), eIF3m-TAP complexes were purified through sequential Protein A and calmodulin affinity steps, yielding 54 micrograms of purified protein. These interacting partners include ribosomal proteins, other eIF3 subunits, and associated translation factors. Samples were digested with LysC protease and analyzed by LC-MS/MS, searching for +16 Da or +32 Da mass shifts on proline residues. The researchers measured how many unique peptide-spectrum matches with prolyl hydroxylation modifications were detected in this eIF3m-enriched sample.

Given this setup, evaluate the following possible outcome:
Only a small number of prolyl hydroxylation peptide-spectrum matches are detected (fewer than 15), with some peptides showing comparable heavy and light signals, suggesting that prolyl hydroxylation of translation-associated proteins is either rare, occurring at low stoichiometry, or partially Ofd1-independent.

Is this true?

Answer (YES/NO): NO